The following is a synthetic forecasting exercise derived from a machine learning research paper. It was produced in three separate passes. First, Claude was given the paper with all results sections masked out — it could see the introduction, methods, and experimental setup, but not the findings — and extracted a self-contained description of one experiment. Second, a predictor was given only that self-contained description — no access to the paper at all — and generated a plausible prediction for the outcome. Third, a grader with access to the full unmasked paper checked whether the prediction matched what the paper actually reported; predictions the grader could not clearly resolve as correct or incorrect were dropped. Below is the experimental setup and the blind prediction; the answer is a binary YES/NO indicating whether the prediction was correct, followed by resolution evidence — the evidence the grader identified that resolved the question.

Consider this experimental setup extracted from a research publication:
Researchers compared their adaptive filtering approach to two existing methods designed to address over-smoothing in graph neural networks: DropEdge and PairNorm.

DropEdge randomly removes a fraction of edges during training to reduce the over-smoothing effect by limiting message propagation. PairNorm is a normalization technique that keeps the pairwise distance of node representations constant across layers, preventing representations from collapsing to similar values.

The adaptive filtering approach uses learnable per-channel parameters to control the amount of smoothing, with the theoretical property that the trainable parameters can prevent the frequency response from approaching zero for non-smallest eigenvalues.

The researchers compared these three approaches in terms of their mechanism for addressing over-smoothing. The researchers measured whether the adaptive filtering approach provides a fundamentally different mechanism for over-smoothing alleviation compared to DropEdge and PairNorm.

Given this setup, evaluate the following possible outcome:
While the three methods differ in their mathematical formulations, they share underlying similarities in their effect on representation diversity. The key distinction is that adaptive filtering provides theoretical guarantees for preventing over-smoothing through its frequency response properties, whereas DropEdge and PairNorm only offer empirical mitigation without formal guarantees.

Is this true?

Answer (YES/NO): NO